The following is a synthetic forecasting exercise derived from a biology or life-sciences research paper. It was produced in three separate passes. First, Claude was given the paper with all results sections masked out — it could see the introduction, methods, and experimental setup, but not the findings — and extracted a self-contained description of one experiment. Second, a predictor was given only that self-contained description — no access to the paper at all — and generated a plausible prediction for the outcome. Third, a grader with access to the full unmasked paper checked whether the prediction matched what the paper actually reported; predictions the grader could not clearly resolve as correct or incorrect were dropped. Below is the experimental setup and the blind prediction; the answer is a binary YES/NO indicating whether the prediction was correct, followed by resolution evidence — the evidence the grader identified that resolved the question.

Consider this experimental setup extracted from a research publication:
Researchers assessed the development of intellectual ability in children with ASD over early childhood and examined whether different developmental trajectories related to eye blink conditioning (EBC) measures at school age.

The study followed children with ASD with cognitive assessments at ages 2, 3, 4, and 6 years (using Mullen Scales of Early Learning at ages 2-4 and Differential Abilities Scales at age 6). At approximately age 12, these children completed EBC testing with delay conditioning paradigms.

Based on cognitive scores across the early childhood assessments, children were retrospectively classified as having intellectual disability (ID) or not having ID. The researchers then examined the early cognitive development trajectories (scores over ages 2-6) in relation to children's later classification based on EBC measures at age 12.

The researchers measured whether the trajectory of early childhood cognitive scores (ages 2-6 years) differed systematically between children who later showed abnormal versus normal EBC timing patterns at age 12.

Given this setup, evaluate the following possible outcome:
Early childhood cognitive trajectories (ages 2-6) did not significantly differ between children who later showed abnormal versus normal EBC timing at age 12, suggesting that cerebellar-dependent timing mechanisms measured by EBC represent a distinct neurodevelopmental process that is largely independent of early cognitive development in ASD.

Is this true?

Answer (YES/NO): NO